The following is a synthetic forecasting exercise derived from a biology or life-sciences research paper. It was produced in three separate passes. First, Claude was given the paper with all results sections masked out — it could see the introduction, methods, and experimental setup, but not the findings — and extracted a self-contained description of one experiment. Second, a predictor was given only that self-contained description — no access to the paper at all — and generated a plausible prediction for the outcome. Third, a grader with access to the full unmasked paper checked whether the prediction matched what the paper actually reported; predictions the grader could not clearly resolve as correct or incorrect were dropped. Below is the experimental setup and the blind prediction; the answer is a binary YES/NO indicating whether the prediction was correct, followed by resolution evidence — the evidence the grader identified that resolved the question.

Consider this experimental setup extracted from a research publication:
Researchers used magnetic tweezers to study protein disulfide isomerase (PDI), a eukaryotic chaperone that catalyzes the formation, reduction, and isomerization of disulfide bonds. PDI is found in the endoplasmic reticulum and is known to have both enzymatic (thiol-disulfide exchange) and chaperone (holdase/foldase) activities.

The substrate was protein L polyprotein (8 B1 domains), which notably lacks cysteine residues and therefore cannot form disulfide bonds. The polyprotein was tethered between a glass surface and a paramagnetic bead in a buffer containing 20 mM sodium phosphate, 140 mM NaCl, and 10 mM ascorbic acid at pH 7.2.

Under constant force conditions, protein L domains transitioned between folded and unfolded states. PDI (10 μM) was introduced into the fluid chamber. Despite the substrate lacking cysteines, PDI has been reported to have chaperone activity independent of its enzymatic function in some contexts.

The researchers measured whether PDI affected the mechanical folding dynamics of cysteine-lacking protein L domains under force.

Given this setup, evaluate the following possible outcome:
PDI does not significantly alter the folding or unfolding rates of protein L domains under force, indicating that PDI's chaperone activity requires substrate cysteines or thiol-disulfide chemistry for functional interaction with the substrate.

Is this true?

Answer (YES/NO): YES